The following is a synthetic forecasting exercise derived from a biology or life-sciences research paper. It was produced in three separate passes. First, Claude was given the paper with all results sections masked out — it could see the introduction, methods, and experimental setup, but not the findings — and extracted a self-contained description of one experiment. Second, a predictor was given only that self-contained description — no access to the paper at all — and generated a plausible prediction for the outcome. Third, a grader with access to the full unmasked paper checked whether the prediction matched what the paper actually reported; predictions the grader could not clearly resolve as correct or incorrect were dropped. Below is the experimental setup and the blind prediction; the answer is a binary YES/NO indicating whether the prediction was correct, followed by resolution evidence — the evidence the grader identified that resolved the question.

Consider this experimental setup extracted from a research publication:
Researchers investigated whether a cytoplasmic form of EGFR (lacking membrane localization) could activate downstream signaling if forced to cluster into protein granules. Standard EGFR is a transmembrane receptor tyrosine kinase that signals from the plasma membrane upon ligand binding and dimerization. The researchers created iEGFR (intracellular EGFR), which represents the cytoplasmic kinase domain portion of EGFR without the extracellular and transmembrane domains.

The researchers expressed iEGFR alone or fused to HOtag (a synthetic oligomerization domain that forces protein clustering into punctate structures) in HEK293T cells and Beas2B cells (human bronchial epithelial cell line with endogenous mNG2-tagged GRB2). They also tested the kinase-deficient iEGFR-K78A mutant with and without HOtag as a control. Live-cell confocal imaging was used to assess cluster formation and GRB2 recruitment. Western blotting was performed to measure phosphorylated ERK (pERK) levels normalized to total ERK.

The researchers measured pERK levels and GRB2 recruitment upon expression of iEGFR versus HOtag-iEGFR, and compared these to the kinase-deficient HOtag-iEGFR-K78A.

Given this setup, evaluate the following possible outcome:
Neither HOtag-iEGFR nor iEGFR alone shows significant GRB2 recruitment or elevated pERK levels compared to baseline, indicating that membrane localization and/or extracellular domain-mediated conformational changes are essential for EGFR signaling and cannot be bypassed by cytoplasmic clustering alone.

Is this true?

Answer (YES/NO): NO